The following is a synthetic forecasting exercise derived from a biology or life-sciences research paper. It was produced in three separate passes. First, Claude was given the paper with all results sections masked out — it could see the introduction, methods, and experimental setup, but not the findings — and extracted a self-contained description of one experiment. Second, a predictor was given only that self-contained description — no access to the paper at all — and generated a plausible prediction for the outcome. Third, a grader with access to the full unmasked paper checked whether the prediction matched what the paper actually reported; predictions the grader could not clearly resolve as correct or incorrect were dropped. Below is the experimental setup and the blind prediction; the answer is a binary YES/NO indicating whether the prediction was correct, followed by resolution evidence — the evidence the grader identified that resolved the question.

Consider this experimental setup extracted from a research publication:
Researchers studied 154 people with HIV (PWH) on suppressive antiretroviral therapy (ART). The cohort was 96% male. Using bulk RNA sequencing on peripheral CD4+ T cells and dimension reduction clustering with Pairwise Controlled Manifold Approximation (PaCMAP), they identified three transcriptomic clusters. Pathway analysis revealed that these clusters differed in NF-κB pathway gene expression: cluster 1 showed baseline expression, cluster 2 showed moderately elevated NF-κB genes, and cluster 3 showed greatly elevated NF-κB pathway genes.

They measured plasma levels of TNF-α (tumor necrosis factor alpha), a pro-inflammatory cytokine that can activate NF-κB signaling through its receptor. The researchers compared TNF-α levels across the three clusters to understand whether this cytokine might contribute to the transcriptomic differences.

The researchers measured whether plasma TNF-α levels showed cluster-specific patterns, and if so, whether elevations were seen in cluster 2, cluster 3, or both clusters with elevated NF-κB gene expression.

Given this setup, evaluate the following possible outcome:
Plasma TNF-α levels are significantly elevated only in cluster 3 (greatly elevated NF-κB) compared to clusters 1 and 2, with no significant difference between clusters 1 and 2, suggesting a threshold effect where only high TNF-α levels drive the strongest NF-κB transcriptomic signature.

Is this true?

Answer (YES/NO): NO